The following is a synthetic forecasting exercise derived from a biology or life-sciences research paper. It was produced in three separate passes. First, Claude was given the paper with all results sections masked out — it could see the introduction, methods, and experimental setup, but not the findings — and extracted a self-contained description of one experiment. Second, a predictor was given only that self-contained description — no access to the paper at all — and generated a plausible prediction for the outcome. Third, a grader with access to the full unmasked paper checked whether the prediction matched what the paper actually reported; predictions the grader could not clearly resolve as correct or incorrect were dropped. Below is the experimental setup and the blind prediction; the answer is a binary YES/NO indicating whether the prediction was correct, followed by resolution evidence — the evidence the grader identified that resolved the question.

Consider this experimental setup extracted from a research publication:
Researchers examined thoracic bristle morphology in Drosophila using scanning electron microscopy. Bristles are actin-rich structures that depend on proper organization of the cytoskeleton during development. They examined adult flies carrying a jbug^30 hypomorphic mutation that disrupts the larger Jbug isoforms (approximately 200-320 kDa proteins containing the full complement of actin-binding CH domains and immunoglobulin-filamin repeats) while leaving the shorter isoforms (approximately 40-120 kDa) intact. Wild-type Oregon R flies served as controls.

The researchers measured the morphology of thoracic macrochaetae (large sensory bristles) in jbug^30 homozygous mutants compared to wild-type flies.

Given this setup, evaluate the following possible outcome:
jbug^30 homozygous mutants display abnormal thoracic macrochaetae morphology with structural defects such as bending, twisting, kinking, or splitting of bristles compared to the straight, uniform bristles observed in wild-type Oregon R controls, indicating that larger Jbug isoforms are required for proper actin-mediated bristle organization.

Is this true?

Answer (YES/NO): YES